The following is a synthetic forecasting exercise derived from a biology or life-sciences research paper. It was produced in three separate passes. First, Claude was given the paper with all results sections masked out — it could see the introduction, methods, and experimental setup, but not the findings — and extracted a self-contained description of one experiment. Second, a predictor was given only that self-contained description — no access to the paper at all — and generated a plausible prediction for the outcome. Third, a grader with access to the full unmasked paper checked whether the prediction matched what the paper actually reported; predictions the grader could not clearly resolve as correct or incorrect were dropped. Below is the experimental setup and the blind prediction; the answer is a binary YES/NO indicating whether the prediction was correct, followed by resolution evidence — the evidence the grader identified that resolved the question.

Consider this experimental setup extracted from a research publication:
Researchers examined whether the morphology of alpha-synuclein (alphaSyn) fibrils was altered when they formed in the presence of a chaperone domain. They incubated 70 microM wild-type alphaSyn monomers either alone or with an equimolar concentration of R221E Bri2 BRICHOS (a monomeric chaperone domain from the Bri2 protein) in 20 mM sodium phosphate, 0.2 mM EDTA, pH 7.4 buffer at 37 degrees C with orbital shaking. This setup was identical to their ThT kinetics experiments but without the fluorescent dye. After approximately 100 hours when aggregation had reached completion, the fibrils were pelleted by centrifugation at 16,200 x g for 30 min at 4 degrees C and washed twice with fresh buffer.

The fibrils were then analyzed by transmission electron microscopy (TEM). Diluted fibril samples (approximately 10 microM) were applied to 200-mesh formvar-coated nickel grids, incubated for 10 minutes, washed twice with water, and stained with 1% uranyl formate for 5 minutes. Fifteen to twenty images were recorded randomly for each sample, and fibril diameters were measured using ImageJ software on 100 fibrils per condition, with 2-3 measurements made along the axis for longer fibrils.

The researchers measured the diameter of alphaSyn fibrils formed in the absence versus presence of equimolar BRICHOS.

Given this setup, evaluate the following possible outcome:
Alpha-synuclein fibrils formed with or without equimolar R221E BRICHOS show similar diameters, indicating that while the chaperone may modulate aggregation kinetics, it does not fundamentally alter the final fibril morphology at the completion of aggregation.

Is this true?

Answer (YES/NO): YES